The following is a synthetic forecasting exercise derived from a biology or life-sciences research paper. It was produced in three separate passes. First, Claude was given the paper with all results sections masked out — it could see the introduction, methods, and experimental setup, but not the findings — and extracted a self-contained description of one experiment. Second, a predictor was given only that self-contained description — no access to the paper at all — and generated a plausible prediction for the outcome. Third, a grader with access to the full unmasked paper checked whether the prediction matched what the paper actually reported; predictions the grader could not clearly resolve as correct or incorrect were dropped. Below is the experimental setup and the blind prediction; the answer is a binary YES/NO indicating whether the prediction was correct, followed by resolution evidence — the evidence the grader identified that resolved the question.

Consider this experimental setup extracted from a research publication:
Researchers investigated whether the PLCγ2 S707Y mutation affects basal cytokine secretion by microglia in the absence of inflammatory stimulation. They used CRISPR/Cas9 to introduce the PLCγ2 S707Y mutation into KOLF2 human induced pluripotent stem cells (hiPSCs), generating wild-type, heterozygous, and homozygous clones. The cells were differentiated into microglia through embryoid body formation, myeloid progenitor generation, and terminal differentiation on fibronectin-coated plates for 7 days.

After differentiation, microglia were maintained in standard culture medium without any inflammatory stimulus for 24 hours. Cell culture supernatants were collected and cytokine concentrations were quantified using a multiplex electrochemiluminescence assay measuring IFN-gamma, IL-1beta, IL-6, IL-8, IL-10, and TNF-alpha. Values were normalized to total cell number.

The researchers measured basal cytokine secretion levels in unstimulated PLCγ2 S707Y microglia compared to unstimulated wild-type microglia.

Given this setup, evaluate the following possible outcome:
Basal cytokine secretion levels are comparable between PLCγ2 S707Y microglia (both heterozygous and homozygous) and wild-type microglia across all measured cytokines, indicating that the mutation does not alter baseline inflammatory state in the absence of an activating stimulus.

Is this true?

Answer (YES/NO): NO